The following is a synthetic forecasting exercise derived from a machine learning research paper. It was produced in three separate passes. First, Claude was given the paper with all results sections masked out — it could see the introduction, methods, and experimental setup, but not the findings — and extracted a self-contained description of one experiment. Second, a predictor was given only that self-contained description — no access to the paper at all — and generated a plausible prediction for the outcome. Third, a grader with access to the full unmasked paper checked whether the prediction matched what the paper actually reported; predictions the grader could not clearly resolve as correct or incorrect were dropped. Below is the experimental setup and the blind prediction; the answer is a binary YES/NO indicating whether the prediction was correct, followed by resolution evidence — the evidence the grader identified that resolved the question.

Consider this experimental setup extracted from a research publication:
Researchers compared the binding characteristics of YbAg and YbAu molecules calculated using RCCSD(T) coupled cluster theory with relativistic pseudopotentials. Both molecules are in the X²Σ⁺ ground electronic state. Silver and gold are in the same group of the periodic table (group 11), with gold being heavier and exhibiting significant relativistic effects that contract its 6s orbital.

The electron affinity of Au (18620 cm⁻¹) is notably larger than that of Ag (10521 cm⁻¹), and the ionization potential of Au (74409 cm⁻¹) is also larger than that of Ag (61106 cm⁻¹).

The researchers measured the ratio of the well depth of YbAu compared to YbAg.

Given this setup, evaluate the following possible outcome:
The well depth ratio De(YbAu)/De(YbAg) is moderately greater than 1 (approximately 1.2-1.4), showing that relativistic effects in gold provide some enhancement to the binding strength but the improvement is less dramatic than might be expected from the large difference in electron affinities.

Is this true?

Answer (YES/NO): NO